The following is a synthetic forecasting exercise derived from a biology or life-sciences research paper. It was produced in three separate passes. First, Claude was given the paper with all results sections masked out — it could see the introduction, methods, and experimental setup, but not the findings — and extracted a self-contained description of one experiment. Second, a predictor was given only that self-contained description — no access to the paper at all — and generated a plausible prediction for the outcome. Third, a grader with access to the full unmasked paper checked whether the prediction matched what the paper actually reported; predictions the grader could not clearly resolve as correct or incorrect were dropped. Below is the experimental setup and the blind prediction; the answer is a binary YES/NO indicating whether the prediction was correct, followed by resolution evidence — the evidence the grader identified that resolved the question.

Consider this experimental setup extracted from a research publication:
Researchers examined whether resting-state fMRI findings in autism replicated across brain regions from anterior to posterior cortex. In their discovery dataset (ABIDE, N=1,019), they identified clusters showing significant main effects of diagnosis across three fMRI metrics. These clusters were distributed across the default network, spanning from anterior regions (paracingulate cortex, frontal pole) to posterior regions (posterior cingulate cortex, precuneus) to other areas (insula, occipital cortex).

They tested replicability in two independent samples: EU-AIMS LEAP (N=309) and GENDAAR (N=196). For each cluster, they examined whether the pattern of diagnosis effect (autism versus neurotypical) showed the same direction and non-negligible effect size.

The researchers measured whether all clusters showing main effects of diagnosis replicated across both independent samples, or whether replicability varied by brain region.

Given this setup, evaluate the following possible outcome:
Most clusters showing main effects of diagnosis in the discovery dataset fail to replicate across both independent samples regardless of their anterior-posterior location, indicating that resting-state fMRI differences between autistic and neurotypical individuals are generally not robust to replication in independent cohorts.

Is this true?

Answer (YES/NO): NO